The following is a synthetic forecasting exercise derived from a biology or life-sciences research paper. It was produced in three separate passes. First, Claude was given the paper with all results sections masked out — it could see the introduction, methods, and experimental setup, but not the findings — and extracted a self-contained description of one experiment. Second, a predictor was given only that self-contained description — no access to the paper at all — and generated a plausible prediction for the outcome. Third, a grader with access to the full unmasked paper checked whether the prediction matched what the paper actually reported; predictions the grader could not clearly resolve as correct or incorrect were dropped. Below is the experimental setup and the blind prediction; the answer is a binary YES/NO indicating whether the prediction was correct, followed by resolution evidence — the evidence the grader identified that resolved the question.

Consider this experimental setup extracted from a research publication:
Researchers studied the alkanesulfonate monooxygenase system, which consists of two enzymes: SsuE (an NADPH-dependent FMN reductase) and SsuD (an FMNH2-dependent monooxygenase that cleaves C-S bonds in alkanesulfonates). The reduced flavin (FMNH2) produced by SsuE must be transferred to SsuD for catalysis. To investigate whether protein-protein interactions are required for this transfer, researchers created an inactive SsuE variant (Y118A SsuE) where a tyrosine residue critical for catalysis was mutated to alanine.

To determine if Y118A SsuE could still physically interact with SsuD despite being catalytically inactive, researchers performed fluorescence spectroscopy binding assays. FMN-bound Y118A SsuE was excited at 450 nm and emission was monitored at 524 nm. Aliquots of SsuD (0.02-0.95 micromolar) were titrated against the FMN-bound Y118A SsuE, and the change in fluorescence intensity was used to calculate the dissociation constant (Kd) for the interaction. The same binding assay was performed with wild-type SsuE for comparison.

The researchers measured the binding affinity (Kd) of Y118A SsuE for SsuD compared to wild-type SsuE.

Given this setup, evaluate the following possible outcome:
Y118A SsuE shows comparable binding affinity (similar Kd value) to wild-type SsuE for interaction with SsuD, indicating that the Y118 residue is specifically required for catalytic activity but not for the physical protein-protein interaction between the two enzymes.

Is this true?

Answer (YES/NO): NO